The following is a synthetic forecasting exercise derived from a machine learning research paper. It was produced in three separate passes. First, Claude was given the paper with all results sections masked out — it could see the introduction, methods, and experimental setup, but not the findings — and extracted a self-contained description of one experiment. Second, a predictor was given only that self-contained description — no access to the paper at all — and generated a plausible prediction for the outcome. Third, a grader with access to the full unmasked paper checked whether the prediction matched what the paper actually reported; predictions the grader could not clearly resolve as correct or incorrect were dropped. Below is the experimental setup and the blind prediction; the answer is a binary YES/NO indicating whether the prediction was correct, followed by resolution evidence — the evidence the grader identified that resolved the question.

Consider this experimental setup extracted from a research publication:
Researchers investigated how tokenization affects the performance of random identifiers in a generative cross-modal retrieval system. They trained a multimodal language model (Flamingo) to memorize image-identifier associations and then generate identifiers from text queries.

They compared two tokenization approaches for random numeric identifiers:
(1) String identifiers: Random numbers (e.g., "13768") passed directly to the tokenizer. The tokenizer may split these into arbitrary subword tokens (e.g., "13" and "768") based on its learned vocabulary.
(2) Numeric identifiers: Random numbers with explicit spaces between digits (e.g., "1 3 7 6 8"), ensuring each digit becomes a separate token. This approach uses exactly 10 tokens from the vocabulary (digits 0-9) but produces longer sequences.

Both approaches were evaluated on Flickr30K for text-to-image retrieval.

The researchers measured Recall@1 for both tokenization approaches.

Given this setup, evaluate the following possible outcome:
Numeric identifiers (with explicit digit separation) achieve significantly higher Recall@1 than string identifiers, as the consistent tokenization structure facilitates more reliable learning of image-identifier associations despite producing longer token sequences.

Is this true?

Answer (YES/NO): NO